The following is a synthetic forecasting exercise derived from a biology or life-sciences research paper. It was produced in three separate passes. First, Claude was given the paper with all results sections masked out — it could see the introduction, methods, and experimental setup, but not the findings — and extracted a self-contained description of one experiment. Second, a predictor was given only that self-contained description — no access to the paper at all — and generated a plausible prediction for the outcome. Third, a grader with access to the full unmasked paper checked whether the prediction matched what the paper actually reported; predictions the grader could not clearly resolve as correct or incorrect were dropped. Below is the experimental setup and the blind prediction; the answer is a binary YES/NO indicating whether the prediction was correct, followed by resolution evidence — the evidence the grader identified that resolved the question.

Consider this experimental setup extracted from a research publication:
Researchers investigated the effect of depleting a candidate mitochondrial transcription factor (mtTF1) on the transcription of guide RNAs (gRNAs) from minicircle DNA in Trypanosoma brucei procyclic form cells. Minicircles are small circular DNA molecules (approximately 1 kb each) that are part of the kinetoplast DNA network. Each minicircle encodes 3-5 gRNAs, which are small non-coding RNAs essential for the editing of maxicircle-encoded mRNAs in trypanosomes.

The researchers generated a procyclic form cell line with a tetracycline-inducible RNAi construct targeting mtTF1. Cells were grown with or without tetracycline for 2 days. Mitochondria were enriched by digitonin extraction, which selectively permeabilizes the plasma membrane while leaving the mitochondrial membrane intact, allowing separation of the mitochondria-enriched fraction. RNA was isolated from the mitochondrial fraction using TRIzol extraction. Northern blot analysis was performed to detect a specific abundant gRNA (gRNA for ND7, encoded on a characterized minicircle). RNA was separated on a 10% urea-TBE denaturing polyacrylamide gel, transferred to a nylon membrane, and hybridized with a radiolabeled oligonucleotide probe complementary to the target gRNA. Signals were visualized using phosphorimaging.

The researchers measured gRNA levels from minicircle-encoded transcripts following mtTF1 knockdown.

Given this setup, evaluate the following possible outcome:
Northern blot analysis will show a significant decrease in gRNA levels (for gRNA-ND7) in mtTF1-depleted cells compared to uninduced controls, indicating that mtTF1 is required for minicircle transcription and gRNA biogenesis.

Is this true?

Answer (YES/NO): YES